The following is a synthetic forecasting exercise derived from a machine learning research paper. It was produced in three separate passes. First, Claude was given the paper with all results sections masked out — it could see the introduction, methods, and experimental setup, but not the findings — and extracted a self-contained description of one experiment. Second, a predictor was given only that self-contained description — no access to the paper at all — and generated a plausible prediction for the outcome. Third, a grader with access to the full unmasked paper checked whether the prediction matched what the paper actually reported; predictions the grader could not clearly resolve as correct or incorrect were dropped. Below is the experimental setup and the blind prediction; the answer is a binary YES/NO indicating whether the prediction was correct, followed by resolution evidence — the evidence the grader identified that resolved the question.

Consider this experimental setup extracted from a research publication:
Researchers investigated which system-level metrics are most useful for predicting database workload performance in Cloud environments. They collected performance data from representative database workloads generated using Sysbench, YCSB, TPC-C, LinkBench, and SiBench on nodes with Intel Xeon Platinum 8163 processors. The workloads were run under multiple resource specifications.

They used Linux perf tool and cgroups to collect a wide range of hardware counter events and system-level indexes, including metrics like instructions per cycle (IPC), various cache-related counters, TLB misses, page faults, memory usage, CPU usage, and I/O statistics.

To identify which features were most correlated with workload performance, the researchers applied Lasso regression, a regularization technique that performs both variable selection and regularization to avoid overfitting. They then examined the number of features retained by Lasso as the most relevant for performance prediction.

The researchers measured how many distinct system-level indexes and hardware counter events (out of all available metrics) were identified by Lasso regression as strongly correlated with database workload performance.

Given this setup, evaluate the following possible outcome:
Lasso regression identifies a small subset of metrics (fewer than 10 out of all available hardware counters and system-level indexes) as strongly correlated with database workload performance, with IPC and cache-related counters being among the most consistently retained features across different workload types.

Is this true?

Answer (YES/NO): NO